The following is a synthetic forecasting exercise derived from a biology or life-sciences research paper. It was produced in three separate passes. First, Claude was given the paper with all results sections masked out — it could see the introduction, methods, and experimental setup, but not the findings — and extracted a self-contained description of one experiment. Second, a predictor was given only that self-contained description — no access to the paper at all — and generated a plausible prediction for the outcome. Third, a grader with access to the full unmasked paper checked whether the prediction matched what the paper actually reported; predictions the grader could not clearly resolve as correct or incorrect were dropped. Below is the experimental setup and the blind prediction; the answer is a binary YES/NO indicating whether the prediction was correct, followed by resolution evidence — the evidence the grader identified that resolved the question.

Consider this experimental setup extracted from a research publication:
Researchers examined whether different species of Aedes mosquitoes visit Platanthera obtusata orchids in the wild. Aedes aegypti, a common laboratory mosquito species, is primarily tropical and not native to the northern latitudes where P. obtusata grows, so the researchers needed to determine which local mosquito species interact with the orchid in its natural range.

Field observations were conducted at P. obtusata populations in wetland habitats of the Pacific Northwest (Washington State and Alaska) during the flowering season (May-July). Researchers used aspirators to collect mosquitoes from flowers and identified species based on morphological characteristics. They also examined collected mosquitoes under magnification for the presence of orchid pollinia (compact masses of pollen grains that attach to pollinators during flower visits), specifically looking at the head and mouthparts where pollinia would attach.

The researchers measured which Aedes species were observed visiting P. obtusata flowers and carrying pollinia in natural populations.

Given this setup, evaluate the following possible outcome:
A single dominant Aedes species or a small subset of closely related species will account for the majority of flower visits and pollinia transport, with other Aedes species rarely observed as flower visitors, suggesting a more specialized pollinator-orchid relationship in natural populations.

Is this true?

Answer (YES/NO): NO